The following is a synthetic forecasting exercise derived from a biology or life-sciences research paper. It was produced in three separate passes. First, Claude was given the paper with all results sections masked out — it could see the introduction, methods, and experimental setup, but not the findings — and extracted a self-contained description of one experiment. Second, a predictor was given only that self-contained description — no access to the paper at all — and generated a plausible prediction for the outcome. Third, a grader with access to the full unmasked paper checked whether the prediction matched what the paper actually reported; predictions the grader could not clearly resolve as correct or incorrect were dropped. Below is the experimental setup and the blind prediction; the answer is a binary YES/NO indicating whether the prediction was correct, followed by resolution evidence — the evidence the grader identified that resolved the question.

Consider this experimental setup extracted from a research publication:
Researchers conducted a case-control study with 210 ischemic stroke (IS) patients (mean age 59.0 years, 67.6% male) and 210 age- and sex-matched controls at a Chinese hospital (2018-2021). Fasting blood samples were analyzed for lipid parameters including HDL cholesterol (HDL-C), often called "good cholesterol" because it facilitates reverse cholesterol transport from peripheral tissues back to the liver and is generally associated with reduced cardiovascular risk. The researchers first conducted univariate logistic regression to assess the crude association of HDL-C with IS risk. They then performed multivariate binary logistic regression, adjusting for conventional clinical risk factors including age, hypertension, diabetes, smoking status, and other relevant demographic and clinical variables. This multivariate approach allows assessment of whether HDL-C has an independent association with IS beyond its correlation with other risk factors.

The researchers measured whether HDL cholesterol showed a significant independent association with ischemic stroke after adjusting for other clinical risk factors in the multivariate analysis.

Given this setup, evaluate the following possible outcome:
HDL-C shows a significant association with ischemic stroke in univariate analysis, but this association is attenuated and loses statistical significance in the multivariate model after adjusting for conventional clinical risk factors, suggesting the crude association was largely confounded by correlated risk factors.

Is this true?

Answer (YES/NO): YES